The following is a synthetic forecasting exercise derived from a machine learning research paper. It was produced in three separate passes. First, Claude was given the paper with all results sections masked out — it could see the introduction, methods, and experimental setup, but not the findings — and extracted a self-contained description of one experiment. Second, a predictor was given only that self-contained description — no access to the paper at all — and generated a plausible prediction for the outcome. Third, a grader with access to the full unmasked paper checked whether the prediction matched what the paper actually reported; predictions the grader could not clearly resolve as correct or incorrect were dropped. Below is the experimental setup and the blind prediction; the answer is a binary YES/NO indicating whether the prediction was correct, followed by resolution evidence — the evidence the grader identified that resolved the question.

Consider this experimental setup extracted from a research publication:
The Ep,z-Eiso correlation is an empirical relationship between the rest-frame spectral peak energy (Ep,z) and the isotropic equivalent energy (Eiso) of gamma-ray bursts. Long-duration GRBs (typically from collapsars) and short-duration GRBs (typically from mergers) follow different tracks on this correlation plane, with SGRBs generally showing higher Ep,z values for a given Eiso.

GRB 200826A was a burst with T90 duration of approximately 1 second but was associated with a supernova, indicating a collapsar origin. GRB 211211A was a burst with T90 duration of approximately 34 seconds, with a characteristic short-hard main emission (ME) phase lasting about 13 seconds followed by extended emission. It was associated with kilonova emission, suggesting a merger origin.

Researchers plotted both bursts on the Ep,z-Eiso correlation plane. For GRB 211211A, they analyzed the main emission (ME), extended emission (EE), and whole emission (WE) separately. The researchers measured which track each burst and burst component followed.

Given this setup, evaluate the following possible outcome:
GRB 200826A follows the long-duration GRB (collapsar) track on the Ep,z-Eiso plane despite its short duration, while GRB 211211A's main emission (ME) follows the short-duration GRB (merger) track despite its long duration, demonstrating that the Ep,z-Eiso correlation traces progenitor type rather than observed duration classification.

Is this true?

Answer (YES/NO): YES